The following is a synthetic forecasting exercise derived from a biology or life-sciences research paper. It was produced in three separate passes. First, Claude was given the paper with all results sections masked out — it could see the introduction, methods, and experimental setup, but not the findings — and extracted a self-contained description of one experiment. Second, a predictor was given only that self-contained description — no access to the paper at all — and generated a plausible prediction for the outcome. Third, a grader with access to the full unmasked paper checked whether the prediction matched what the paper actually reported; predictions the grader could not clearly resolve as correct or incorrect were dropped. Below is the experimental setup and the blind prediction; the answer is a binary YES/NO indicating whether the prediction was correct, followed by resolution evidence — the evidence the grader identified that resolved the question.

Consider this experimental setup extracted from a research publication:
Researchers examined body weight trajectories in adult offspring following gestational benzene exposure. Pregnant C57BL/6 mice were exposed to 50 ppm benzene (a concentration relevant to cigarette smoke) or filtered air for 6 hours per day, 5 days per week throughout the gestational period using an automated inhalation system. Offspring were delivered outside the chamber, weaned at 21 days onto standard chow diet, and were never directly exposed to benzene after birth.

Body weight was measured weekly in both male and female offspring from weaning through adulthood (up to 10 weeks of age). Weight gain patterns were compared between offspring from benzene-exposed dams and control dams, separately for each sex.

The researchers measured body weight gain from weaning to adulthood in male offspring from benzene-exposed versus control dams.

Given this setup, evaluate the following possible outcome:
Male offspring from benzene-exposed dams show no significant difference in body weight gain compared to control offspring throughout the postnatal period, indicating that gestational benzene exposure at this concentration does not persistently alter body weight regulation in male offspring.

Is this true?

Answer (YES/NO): YES